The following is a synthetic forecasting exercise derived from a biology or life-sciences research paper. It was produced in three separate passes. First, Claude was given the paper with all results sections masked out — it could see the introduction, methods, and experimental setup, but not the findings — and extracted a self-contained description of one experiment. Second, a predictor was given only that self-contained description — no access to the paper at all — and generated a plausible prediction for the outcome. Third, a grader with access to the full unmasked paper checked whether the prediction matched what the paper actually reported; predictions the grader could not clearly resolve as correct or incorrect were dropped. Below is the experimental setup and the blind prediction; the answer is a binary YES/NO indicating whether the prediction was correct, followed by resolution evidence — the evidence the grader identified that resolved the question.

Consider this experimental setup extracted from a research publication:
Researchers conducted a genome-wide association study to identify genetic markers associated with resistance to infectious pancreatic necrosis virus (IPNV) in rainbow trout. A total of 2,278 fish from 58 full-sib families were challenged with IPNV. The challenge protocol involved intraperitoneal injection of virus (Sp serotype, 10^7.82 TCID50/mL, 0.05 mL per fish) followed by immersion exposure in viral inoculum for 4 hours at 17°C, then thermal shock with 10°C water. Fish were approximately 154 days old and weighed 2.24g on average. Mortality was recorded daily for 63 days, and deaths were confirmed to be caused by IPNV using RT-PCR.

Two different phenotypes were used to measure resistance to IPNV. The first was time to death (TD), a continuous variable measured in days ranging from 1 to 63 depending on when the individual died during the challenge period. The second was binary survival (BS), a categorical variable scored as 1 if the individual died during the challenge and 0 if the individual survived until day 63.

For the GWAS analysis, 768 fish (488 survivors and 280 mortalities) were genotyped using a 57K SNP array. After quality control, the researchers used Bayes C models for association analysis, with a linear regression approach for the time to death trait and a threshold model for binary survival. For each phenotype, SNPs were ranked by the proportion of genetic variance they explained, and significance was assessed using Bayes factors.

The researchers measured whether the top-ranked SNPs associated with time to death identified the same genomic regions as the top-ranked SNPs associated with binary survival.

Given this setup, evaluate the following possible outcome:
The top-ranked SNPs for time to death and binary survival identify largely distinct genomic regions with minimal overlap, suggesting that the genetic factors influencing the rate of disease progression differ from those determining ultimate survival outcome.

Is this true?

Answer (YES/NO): YES